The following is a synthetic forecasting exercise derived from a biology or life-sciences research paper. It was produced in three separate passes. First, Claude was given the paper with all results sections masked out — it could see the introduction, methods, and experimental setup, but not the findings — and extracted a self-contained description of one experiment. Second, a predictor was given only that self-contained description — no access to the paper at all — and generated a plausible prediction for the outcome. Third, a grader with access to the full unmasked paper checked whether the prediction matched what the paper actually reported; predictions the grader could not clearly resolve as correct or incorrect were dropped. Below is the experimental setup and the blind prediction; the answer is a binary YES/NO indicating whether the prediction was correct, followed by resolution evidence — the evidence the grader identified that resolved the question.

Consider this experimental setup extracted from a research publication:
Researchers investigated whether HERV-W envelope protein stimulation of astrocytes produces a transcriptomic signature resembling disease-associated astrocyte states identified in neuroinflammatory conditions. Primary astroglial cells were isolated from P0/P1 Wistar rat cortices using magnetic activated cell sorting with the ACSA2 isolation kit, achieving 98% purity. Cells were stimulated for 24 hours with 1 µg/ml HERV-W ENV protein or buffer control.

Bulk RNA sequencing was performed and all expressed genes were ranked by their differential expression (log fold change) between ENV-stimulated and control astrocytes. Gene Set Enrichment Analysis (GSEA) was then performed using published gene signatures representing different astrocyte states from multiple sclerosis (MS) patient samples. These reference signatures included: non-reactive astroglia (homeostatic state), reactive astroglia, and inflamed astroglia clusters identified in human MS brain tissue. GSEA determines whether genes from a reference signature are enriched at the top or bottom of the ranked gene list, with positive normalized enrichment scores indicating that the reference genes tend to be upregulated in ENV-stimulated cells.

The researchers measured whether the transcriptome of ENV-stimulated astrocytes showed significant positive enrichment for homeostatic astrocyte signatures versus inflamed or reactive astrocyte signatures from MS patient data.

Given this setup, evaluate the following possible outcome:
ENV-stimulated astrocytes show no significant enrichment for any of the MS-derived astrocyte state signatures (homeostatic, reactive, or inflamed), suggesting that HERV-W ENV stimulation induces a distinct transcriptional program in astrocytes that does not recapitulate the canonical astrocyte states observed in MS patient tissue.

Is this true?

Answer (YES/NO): NO